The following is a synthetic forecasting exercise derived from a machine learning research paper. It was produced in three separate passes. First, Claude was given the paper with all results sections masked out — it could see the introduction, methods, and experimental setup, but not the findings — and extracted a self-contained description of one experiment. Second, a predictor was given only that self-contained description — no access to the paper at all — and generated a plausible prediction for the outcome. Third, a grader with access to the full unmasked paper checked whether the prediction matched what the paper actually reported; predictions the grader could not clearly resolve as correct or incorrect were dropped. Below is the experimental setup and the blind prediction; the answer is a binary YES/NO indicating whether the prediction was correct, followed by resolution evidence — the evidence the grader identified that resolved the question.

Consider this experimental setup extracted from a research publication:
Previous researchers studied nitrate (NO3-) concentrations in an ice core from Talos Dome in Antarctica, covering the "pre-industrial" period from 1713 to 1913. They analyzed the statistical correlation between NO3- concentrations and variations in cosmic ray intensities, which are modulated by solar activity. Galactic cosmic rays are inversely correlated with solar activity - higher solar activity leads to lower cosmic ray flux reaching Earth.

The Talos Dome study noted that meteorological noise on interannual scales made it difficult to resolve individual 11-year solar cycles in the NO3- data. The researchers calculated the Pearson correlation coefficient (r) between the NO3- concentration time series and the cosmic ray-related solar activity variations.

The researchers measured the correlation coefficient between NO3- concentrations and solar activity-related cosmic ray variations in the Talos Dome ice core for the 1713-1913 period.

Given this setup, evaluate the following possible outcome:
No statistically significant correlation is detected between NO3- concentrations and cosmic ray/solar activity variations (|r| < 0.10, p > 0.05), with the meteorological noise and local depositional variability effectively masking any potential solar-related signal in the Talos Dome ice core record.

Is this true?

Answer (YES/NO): NO